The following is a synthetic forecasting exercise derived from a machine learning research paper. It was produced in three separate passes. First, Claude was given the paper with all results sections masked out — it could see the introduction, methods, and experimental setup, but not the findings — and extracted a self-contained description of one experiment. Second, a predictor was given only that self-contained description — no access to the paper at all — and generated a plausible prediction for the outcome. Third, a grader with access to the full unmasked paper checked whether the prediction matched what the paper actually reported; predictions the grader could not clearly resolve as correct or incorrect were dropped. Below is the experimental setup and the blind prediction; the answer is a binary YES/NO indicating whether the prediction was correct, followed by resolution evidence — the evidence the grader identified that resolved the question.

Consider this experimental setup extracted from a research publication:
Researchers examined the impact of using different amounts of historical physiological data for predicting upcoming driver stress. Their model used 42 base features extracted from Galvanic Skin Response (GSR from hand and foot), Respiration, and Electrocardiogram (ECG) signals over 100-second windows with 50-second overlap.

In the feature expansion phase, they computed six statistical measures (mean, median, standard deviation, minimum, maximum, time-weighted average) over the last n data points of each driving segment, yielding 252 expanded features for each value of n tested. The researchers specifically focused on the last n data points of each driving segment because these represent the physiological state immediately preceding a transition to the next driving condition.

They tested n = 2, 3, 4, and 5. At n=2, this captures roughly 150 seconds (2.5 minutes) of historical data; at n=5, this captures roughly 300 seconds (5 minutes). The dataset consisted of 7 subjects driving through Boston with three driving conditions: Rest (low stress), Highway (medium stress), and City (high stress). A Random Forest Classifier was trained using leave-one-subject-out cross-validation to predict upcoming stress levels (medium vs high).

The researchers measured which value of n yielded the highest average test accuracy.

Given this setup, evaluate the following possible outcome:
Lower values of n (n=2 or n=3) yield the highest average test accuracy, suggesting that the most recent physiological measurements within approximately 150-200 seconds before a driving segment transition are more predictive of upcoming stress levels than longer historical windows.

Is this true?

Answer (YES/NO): NO